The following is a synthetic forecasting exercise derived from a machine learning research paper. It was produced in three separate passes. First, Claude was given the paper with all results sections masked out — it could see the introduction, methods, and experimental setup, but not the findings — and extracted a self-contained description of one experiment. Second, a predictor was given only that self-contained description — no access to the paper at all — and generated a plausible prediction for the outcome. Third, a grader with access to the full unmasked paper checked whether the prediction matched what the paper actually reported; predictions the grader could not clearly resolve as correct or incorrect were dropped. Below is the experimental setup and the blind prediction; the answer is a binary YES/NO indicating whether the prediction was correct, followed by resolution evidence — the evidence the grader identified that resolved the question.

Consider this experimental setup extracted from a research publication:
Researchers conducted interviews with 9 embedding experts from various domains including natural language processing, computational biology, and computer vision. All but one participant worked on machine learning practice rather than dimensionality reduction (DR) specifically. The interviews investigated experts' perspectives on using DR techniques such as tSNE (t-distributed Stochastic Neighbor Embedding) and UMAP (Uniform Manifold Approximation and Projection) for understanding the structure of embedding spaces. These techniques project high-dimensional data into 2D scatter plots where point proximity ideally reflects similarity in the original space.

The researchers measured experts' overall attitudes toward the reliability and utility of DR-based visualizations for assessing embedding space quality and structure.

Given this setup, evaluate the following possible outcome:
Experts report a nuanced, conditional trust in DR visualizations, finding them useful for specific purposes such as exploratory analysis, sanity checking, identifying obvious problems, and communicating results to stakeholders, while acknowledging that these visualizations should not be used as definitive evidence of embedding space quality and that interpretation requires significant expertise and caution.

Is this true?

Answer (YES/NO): NO